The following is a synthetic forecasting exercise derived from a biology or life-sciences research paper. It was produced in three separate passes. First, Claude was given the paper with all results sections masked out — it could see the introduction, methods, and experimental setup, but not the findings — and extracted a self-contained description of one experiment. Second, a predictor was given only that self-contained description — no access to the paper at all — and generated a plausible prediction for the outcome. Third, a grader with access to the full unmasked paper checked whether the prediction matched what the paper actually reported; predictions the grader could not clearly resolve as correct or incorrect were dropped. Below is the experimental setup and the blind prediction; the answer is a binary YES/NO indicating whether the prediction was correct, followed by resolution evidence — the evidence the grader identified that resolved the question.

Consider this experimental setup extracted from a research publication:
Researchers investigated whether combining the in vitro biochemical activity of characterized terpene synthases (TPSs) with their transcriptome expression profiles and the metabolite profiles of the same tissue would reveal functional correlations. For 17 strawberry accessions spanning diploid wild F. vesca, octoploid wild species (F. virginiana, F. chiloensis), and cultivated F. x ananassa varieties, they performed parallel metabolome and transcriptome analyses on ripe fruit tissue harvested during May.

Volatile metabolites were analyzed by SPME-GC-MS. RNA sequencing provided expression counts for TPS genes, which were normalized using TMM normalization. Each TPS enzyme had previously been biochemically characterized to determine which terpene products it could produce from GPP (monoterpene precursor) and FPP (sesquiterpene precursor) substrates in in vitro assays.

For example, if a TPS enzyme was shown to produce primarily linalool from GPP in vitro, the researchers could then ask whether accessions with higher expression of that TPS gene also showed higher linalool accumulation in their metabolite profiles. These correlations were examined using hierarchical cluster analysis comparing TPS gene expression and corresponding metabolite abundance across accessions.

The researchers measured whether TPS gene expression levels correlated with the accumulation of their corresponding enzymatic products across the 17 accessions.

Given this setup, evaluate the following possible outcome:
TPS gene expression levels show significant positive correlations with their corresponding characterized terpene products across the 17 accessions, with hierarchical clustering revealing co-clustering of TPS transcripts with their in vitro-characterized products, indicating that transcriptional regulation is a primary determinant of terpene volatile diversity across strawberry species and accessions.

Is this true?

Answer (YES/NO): NO